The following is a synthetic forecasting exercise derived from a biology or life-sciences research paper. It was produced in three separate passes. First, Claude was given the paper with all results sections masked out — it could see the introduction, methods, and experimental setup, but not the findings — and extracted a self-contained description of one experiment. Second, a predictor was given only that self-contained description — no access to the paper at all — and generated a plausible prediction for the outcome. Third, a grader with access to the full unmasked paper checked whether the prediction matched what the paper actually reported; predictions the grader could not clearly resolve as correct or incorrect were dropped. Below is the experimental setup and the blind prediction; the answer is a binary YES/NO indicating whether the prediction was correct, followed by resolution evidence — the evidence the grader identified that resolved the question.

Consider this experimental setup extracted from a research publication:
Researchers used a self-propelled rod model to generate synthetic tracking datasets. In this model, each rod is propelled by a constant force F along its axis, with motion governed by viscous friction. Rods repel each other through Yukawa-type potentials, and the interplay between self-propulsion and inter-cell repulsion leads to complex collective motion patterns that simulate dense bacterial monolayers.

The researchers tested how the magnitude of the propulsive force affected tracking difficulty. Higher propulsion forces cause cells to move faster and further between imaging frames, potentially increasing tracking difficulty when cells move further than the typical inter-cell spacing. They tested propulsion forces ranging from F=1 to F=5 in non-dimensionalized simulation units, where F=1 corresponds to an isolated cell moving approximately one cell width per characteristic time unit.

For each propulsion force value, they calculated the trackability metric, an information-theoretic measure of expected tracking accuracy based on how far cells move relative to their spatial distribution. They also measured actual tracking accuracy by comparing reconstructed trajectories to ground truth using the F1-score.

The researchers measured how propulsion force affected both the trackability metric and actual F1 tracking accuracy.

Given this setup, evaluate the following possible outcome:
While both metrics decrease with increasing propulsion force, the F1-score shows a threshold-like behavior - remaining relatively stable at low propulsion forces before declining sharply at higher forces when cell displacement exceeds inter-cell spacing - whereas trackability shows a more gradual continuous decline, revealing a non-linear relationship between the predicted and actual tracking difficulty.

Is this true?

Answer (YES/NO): NO